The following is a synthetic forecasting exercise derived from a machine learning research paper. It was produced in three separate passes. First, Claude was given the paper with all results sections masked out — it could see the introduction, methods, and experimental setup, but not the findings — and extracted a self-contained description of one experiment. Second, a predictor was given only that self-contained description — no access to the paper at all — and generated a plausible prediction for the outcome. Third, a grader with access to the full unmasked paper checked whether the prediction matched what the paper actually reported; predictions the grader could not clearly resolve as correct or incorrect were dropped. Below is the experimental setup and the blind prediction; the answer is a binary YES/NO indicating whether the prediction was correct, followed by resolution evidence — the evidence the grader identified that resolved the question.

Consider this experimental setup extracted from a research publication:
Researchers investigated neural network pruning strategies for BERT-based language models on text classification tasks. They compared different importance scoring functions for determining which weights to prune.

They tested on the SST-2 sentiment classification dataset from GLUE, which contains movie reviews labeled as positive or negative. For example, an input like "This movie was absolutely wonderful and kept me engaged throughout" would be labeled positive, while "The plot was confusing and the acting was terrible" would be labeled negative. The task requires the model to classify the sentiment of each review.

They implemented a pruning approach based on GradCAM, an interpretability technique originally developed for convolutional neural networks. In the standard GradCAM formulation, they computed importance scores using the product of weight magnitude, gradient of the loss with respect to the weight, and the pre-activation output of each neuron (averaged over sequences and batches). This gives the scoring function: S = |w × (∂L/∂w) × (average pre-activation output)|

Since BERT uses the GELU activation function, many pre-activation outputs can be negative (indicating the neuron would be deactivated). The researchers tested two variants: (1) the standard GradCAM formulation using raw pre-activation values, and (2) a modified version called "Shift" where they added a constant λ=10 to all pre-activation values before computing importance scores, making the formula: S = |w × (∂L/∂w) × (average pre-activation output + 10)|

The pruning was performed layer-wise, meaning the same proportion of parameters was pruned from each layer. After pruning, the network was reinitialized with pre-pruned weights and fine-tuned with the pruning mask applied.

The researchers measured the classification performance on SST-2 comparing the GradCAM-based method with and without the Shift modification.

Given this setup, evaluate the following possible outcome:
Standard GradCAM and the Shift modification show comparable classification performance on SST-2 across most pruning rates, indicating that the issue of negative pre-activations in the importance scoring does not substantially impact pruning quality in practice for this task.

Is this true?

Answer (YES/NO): NO